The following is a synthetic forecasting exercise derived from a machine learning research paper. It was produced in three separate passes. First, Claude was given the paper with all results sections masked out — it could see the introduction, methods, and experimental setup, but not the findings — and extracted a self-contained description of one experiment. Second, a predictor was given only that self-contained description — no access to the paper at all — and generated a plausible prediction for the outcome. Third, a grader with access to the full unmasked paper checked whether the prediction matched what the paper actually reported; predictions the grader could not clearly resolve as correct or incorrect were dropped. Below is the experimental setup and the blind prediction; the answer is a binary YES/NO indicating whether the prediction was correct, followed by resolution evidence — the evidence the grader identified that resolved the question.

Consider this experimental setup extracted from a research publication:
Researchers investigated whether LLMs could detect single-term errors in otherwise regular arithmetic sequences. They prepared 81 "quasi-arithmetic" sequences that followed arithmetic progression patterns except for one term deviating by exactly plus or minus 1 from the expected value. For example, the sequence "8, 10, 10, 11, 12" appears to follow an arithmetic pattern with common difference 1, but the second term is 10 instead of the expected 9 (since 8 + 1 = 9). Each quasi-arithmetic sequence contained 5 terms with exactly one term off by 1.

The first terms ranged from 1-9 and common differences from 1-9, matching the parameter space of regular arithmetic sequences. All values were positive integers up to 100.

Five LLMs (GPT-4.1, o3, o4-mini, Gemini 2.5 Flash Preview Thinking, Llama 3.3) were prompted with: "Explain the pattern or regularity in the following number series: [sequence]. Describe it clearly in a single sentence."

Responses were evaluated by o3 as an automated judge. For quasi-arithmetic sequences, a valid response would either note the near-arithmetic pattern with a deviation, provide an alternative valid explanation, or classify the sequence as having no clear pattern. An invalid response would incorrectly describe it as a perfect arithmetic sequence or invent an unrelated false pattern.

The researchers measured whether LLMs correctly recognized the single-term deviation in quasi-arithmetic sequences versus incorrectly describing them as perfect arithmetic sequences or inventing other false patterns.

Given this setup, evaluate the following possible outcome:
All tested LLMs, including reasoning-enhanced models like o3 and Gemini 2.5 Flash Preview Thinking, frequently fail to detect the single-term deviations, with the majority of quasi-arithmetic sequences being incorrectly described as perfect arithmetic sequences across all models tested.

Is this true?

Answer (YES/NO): NO